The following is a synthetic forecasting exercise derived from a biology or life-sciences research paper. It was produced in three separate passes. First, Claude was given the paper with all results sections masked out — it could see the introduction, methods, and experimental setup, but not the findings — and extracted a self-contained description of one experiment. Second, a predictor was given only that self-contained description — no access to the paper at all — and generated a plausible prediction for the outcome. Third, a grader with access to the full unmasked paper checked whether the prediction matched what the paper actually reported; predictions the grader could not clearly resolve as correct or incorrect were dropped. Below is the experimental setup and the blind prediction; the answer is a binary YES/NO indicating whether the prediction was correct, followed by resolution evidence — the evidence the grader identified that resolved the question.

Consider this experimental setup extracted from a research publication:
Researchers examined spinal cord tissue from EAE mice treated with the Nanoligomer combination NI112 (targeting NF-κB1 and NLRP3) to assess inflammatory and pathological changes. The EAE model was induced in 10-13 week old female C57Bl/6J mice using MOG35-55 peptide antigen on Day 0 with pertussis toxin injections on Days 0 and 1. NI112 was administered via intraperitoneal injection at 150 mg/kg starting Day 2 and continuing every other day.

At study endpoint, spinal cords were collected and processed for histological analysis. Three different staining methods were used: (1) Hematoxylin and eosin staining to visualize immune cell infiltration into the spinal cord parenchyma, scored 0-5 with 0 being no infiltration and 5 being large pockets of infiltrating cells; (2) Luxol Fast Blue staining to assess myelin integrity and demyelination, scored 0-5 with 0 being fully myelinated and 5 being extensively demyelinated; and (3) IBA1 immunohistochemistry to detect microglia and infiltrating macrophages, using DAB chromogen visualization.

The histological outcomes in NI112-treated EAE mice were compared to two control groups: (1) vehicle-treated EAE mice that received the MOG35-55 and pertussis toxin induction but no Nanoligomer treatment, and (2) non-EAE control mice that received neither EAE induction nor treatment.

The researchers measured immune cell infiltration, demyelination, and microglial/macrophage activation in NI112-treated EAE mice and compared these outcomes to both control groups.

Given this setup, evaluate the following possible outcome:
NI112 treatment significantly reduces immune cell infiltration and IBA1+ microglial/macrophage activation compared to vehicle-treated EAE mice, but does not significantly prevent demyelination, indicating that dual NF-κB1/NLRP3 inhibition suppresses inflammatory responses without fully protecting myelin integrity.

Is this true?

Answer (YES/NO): NO